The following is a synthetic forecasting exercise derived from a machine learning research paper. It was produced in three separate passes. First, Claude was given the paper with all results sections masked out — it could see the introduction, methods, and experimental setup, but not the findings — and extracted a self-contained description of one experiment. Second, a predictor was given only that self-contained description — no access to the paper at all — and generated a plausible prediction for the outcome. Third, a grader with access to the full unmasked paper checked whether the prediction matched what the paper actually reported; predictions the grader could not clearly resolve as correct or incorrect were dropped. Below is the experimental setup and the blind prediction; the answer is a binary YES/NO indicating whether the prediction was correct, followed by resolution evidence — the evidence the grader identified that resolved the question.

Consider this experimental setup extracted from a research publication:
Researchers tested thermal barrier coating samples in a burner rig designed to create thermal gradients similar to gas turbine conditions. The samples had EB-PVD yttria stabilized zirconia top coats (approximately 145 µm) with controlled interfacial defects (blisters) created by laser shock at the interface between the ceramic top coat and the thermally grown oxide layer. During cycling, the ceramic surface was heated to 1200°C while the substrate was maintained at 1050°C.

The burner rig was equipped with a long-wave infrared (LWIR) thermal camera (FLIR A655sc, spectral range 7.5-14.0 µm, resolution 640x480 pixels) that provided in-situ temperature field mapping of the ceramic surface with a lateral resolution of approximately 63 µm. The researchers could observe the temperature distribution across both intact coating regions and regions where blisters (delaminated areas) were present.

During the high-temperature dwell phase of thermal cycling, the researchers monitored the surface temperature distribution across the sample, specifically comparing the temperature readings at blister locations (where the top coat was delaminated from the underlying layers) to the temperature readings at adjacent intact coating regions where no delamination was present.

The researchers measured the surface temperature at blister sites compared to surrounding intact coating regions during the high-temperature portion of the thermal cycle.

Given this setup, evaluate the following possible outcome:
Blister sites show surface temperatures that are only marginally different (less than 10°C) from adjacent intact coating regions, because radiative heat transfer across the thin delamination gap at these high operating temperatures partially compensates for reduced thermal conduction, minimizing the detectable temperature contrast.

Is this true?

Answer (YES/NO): NO